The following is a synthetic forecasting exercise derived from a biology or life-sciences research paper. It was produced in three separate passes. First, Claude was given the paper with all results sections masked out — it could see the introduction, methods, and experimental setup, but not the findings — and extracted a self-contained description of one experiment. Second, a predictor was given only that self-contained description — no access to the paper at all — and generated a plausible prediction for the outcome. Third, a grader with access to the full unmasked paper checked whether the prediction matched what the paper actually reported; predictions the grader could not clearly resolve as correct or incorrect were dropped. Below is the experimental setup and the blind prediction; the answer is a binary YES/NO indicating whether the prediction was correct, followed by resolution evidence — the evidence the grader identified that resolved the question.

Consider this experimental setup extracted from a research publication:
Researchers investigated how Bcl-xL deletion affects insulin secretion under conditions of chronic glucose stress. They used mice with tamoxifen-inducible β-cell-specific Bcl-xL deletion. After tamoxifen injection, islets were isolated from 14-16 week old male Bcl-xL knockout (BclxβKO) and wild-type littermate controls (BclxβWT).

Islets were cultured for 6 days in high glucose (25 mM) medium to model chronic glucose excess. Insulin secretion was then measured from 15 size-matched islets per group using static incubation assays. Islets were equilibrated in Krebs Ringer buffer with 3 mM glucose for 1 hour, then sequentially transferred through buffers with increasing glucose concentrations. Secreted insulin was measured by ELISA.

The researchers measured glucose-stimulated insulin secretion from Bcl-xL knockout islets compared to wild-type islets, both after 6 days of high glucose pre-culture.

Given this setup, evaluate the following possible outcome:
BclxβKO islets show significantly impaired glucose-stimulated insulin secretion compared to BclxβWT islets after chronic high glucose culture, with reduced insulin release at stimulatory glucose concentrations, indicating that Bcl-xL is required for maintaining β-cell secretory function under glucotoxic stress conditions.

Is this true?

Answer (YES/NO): NO